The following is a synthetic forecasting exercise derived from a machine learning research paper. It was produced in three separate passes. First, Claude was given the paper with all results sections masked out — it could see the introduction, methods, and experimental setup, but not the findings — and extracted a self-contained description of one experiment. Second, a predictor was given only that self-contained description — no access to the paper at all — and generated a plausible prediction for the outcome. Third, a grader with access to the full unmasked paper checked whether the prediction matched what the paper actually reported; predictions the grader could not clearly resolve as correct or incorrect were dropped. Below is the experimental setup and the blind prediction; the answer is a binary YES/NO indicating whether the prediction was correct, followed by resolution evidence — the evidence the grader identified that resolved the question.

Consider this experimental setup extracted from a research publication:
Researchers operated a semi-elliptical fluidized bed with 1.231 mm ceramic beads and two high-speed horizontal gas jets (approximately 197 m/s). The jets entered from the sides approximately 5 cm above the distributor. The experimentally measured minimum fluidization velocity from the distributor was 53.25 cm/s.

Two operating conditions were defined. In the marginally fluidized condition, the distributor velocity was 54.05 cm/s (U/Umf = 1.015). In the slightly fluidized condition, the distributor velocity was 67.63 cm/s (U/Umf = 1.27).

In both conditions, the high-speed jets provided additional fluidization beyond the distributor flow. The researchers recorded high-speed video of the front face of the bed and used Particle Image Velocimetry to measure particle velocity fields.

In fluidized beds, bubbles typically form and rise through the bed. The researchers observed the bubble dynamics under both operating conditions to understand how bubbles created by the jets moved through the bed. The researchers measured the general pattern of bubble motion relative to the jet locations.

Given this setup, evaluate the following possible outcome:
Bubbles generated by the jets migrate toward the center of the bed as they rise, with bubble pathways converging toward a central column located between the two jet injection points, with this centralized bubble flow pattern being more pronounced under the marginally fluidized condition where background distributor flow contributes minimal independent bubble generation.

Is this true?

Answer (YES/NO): NO